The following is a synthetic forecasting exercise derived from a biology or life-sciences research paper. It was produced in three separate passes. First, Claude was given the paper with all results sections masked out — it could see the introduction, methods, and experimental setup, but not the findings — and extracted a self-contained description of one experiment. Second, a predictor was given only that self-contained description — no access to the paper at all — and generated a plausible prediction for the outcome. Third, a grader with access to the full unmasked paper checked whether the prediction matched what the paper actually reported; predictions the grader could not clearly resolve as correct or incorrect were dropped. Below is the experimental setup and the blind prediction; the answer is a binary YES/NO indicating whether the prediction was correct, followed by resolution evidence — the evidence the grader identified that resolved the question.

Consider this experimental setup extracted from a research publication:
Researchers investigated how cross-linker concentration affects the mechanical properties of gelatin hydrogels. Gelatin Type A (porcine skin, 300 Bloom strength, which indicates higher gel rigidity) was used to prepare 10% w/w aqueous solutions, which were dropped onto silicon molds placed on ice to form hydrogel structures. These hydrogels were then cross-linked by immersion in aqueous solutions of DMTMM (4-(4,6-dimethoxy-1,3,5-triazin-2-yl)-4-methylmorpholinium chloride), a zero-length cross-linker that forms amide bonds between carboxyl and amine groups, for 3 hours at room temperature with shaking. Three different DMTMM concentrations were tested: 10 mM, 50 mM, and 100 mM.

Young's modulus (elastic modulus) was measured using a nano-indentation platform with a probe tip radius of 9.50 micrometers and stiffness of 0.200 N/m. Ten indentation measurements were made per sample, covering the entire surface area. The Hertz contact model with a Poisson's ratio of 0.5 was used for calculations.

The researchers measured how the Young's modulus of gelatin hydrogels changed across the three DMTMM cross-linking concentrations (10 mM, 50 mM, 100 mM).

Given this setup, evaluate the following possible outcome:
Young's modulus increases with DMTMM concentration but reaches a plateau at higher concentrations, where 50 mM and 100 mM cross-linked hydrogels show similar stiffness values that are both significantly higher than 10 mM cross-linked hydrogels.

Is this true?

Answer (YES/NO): NO